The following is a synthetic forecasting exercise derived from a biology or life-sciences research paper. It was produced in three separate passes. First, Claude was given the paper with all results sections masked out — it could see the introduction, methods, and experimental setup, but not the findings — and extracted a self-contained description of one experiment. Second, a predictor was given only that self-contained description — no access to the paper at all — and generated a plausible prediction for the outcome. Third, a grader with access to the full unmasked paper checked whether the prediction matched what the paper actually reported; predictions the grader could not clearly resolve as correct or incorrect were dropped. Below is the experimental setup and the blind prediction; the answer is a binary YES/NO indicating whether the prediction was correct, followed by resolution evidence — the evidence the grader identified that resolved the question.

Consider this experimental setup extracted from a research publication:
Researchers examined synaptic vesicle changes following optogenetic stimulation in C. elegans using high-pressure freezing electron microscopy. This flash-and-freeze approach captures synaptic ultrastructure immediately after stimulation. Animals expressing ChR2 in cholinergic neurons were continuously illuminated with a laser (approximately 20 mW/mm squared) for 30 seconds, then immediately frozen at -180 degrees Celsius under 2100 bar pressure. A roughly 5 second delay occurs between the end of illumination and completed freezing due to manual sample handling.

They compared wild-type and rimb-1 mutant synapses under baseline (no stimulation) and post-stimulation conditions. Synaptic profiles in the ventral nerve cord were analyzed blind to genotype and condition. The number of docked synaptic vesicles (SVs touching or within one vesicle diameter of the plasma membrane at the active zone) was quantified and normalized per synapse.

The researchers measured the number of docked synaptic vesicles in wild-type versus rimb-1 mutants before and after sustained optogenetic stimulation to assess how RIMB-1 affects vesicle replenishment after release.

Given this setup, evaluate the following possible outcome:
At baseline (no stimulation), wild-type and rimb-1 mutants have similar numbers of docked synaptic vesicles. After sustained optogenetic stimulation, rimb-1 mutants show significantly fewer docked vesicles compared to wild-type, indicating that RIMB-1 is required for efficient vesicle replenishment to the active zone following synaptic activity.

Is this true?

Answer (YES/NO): NO